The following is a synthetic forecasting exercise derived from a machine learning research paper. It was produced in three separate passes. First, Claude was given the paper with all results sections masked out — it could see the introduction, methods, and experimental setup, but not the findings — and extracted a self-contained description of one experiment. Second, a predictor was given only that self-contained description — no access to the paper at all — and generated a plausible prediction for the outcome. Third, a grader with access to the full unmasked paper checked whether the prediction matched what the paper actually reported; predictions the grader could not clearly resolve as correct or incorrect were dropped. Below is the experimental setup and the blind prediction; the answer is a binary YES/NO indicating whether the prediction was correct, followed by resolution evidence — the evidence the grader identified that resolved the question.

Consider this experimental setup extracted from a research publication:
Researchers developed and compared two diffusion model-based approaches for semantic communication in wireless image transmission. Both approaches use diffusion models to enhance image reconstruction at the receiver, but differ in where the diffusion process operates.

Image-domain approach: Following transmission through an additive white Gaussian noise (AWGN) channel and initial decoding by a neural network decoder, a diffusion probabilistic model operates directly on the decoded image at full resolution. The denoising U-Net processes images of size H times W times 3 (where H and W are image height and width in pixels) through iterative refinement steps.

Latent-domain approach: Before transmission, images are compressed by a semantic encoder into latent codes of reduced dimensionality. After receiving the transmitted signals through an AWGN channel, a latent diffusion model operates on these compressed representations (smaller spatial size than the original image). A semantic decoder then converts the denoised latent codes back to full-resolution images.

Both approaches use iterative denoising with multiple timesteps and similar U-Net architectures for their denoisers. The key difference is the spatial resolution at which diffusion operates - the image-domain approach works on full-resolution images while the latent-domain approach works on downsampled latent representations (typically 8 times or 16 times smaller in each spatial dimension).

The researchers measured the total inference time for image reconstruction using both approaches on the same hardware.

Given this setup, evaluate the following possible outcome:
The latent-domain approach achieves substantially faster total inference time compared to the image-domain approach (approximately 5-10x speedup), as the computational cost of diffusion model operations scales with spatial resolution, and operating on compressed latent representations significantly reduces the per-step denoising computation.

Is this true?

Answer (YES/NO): NO